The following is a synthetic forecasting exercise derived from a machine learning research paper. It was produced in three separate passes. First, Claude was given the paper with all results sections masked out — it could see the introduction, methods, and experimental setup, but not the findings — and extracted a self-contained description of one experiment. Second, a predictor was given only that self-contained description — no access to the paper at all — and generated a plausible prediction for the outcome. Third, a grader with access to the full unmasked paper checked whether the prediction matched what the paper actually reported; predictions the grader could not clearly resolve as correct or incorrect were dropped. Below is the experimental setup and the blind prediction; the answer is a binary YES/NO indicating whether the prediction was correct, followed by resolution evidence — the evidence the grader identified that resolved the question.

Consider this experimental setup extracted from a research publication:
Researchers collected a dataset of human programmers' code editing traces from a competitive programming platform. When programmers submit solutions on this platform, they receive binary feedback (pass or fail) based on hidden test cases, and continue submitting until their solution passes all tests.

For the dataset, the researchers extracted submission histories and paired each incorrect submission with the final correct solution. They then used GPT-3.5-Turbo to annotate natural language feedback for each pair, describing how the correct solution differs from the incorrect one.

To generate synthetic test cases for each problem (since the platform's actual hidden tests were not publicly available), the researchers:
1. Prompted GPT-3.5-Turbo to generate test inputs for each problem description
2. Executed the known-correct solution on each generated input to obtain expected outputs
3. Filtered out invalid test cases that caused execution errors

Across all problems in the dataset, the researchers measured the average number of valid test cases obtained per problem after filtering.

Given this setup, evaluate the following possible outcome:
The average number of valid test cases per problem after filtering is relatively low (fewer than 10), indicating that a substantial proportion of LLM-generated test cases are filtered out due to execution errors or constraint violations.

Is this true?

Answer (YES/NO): NO